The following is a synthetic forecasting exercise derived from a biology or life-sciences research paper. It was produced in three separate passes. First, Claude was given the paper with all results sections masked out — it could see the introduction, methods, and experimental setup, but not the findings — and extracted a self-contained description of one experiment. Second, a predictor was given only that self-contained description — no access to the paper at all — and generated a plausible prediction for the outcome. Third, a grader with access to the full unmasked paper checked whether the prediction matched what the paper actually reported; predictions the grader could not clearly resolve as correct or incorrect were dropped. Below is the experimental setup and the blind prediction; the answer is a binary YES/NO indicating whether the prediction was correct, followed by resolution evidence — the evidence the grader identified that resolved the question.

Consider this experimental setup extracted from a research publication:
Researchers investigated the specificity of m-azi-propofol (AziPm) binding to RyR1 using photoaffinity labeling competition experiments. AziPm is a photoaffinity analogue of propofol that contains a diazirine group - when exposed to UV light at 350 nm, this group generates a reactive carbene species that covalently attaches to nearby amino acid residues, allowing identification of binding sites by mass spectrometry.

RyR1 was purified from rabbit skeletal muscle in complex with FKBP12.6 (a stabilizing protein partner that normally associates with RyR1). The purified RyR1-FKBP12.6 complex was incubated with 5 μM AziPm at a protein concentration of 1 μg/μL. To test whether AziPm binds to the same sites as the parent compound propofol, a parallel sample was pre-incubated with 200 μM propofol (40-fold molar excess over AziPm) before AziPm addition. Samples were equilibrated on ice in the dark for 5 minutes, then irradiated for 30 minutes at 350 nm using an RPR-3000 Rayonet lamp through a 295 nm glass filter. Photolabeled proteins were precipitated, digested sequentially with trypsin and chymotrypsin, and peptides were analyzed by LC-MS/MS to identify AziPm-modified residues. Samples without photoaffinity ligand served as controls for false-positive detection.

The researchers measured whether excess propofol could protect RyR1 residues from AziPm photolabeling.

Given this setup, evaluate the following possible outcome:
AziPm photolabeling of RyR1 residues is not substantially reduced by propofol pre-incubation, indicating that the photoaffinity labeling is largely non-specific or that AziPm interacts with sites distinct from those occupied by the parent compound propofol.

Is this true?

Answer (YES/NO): NO